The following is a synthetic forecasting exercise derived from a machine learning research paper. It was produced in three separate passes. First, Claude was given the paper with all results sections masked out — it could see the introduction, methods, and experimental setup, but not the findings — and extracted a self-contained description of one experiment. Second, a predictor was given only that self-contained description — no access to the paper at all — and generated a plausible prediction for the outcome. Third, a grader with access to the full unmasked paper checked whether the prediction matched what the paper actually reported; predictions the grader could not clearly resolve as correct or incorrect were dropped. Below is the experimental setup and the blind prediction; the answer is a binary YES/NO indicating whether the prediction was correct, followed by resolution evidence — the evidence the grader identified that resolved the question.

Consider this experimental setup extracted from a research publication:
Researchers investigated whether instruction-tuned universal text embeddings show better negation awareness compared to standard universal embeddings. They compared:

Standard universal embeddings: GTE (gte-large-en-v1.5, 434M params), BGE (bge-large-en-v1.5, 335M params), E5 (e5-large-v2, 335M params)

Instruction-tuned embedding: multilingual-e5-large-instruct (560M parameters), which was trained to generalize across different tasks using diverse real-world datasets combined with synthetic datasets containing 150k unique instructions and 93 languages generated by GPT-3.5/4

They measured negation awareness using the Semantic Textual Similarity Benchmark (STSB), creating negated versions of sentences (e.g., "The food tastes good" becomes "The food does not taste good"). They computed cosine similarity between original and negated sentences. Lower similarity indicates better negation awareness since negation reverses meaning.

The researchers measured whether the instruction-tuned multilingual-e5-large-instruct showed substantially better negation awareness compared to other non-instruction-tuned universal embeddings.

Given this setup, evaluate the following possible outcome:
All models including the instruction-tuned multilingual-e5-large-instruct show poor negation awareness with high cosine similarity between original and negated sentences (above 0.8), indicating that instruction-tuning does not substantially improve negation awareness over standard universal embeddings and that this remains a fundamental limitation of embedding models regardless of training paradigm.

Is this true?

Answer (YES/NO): NO